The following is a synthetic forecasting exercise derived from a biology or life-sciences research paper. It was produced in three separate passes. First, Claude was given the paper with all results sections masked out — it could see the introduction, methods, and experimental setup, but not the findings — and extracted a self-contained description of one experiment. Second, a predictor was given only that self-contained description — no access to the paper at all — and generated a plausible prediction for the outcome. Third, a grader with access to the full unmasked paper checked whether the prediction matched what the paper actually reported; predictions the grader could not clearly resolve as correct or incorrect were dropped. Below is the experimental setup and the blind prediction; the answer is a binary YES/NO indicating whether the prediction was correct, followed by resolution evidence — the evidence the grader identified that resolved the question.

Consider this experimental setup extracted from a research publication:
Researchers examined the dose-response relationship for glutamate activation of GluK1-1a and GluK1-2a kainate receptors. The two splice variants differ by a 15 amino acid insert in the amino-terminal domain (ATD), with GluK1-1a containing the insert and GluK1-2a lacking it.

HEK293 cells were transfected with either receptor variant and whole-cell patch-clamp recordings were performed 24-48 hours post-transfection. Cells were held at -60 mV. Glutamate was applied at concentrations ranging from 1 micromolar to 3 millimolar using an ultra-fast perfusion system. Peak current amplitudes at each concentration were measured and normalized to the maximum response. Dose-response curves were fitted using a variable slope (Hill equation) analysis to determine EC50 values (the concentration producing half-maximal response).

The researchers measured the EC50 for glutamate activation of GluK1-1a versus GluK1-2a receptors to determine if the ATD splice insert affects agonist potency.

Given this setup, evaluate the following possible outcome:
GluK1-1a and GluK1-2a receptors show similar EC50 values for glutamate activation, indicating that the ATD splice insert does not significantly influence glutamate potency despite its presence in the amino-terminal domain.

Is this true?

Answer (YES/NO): NO